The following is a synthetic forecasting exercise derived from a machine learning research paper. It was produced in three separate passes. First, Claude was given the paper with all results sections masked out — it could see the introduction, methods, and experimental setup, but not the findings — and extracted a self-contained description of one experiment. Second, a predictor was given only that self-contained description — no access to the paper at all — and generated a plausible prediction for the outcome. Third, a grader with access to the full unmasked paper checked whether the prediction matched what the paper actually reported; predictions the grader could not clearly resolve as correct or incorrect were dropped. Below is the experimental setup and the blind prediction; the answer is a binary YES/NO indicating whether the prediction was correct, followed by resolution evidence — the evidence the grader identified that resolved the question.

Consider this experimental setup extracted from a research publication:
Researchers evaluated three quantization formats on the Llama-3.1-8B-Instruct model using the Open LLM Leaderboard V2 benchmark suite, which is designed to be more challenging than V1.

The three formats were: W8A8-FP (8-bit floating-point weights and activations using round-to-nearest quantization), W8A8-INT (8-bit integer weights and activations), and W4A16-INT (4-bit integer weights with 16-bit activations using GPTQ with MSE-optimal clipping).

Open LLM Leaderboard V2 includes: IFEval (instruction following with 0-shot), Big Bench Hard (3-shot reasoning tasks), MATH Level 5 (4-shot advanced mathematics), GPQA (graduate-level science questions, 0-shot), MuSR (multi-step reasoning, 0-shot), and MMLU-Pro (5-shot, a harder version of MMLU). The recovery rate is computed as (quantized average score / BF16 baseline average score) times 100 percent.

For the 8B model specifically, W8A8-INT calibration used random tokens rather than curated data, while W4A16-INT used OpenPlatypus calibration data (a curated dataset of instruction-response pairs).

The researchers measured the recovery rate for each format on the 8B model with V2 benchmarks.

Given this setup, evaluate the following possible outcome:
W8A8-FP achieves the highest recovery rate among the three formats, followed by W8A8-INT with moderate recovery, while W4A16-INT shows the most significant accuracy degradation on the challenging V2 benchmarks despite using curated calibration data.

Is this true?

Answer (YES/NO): NO